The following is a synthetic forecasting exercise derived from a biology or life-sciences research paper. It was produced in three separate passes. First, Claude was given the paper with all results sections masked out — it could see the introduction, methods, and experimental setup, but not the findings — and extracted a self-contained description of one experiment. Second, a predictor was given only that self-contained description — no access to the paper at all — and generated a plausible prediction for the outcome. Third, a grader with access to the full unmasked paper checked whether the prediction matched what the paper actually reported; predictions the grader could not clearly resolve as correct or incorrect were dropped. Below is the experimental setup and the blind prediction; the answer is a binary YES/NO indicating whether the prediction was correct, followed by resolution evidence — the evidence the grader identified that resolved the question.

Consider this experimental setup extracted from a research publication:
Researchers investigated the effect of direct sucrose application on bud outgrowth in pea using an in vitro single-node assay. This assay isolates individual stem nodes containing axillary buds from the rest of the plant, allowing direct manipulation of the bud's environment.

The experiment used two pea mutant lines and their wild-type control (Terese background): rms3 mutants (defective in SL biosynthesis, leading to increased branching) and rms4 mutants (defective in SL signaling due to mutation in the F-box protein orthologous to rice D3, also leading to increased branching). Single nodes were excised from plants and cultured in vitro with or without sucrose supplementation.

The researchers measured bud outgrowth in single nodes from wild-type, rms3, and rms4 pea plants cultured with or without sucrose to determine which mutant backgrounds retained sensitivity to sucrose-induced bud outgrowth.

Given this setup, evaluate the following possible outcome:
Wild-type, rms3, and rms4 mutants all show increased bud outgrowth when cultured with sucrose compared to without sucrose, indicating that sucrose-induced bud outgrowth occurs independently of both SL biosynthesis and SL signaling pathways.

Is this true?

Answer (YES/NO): NO